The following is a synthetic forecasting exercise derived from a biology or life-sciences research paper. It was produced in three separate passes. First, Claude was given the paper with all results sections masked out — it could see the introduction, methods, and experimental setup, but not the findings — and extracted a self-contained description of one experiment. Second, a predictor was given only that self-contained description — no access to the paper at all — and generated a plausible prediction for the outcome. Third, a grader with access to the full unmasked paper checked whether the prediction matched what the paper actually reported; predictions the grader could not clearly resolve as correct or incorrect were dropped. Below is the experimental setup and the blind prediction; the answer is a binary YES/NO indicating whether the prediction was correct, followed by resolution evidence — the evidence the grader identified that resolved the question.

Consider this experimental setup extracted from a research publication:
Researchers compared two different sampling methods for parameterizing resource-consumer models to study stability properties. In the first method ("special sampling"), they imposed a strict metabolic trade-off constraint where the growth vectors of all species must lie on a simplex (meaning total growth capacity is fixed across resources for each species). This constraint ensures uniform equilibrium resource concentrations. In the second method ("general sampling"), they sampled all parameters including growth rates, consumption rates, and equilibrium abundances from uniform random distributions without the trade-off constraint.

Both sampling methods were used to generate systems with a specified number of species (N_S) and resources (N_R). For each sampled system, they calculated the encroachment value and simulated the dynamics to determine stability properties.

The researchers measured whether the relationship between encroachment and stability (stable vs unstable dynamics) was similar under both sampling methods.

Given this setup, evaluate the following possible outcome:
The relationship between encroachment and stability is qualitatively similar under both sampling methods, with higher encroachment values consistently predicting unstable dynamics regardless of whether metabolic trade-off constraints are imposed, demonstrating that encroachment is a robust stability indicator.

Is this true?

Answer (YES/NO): YES